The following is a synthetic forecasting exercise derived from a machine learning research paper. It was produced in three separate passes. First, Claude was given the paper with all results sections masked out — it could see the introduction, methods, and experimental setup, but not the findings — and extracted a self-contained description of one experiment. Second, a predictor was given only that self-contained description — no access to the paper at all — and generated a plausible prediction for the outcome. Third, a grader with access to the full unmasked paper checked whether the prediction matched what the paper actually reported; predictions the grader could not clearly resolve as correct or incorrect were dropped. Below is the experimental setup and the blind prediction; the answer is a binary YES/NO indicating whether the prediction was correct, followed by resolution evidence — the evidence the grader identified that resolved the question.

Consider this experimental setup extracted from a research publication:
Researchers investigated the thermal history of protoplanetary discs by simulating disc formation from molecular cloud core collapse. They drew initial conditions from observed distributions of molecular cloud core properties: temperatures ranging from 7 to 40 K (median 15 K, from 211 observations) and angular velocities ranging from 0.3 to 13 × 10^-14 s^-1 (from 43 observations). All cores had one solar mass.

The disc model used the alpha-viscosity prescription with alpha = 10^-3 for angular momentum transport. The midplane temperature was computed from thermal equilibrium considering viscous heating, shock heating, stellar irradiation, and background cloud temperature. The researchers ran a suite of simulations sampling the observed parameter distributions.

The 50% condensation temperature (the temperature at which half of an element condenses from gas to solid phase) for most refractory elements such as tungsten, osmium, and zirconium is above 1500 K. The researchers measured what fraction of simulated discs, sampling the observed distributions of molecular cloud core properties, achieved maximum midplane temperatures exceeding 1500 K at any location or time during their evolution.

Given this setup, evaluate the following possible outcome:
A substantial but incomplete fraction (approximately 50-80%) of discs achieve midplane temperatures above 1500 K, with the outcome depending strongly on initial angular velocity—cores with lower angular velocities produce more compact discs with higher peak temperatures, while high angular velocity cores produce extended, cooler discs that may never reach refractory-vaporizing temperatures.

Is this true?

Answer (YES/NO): NO